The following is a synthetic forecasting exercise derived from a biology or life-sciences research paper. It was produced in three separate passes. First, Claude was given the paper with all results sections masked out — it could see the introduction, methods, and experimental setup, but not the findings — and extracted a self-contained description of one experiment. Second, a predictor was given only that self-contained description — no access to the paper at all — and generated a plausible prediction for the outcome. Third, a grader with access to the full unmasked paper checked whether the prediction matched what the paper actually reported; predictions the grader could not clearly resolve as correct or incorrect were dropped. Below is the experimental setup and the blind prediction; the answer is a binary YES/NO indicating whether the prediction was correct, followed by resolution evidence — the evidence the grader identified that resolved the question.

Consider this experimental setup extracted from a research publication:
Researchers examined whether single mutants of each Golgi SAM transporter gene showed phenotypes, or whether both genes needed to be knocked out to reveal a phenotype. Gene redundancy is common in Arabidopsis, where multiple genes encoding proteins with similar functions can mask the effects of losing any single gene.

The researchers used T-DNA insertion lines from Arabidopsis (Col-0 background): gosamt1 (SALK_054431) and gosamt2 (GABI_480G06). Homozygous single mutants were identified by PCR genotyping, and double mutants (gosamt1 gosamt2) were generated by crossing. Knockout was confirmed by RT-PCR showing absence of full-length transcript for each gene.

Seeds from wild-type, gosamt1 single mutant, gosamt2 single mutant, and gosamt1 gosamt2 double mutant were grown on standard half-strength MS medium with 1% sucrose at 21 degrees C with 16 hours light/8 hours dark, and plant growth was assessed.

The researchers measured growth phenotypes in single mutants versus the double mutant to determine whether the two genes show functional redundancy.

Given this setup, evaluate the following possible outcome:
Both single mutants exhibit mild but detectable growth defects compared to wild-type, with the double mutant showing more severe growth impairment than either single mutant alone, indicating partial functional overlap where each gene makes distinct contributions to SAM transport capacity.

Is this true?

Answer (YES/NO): NO